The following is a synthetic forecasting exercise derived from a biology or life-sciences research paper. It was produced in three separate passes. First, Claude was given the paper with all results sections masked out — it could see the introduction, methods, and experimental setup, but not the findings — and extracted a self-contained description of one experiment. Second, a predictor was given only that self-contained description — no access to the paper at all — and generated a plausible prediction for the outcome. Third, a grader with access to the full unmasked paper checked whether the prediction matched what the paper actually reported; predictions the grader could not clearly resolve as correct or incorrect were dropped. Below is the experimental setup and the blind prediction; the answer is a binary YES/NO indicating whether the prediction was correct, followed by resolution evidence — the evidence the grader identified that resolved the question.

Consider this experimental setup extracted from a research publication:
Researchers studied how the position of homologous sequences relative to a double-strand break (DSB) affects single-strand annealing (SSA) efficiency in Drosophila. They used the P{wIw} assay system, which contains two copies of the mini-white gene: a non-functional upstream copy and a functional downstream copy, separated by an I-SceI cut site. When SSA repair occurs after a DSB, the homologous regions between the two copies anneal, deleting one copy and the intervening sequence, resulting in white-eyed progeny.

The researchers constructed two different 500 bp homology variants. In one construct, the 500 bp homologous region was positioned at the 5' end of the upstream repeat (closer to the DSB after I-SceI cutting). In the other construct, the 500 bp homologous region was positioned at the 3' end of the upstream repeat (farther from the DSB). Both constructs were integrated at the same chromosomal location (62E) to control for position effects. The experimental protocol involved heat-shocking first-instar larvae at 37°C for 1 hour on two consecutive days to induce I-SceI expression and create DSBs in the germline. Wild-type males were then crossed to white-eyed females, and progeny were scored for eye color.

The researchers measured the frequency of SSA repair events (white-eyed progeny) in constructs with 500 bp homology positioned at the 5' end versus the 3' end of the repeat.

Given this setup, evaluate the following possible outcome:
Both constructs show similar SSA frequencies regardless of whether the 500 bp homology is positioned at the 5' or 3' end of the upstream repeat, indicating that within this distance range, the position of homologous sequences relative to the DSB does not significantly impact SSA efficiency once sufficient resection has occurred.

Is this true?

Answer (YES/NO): NO